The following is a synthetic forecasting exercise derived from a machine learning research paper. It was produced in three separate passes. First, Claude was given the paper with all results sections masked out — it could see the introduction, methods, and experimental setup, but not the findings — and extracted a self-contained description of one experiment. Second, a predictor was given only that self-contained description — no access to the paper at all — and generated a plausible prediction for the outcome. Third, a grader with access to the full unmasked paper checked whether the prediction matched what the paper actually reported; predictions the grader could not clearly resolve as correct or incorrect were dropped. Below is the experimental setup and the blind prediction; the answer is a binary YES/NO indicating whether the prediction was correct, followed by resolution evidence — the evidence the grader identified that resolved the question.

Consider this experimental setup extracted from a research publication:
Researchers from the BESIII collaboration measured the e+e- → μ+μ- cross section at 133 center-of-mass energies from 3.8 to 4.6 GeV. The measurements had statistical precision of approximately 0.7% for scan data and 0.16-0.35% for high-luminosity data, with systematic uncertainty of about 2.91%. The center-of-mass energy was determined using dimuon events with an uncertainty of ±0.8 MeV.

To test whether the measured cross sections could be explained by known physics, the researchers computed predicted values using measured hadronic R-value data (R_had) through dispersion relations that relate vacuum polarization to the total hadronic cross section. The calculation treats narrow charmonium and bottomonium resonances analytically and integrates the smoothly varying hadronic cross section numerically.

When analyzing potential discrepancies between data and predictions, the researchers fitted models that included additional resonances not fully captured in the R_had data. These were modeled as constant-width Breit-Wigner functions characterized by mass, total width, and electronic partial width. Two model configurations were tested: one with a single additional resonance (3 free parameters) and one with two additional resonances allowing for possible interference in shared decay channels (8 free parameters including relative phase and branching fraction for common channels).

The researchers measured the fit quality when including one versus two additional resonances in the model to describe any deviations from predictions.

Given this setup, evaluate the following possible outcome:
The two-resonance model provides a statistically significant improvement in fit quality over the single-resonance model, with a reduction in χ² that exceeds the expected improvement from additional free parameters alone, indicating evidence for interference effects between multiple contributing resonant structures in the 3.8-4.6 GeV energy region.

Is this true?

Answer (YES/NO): NO